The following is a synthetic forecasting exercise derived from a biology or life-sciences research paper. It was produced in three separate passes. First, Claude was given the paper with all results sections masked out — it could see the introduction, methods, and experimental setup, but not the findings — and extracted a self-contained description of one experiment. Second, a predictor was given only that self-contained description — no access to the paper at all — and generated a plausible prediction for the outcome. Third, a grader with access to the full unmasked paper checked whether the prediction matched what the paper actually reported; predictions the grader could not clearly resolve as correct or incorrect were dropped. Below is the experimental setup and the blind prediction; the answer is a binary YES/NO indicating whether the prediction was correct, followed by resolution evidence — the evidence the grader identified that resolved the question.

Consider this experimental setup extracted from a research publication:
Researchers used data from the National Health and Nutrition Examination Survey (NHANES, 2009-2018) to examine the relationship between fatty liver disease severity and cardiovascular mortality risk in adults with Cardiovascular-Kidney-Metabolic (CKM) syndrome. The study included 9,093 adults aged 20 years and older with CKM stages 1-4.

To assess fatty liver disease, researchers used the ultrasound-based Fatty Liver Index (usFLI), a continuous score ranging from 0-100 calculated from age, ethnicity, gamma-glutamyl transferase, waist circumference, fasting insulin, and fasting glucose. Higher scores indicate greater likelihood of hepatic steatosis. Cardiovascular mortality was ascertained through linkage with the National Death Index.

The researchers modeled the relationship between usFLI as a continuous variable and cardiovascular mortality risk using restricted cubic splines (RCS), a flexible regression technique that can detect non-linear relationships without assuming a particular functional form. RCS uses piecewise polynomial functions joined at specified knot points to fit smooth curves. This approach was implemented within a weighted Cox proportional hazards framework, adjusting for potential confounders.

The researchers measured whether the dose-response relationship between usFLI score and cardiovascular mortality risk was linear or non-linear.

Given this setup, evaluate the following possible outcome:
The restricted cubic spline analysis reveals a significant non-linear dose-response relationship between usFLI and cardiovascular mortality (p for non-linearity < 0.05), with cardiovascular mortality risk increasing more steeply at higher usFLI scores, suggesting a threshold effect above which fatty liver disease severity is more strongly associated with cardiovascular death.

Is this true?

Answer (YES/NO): NO